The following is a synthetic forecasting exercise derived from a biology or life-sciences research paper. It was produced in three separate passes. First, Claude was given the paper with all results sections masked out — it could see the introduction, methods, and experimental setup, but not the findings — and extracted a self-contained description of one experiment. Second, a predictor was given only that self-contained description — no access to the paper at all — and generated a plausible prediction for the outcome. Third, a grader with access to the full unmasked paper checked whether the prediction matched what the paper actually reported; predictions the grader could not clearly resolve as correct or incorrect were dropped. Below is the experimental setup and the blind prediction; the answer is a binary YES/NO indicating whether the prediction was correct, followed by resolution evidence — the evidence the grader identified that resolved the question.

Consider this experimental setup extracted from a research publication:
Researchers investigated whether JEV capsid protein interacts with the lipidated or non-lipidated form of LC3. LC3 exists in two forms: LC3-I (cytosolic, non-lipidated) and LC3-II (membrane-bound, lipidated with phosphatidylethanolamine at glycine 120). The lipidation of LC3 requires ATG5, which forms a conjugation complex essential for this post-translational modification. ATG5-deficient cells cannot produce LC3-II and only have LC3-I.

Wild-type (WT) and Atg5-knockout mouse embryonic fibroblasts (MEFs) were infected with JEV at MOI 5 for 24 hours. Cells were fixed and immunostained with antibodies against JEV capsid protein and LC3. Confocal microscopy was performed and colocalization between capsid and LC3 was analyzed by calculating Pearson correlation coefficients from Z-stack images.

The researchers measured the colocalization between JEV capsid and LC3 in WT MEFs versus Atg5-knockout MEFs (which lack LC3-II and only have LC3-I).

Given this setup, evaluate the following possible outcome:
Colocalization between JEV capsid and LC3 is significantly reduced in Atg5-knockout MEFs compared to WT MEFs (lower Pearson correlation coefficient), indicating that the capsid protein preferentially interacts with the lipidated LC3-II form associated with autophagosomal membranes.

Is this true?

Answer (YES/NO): NO